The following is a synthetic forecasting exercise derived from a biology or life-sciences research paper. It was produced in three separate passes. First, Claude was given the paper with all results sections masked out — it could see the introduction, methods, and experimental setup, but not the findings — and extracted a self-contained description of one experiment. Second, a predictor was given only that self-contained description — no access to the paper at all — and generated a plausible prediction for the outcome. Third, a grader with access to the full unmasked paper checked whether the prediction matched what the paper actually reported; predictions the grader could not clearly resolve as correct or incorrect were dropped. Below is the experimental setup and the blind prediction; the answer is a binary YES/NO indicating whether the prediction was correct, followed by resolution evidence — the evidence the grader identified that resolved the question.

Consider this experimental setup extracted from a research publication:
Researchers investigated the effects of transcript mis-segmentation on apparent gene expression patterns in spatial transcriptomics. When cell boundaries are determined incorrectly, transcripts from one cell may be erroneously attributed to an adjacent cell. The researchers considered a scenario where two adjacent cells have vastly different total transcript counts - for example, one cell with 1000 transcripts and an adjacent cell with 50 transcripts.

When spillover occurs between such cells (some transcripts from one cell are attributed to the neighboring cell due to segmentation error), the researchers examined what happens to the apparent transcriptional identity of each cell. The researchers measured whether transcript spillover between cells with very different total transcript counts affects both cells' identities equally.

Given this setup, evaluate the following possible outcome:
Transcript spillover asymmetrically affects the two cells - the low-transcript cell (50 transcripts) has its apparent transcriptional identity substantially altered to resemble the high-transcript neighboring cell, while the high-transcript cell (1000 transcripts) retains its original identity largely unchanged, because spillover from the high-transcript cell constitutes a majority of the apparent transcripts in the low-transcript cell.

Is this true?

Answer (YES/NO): YES